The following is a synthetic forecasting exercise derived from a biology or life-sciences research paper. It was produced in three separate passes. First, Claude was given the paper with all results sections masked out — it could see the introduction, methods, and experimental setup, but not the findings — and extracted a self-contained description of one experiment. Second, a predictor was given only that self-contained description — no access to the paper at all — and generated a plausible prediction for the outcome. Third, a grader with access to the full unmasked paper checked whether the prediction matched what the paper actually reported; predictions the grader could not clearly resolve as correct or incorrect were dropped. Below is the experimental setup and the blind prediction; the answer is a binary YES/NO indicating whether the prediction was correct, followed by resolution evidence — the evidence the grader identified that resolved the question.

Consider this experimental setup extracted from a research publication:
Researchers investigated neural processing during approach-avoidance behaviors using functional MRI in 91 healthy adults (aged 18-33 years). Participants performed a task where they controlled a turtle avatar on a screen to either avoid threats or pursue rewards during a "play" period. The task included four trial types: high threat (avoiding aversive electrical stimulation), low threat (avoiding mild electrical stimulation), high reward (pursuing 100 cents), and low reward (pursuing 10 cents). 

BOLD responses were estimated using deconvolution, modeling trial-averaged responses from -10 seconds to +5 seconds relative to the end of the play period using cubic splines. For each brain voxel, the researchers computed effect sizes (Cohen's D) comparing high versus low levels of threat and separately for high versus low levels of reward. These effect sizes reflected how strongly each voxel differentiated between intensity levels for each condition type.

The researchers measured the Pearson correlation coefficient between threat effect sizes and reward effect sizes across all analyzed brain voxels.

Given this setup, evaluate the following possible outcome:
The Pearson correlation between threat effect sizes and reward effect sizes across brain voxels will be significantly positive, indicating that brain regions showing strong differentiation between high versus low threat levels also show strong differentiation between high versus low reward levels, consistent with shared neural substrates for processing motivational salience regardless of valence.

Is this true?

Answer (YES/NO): YES